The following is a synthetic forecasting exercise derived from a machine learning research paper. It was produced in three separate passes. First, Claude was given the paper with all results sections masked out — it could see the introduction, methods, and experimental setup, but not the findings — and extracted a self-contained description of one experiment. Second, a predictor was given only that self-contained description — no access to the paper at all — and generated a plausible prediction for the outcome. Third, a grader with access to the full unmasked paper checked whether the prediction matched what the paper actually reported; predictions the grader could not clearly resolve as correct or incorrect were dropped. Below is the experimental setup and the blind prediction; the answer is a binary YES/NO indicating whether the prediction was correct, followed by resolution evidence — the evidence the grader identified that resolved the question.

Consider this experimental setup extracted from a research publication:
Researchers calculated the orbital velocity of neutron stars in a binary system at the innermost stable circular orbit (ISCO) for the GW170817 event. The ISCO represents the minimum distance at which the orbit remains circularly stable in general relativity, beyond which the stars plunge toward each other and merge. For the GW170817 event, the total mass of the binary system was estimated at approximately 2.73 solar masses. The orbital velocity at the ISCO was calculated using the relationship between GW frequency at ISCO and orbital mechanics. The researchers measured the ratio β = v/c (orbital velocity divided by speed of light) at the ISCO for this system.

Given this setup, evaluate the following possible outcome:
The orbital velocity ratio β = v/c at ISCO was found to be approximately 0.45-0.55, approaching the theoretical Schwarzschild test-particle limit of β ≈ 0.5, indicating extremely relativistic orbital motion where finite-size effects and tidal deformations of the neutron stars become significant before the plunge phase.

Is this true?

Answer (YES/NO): NO